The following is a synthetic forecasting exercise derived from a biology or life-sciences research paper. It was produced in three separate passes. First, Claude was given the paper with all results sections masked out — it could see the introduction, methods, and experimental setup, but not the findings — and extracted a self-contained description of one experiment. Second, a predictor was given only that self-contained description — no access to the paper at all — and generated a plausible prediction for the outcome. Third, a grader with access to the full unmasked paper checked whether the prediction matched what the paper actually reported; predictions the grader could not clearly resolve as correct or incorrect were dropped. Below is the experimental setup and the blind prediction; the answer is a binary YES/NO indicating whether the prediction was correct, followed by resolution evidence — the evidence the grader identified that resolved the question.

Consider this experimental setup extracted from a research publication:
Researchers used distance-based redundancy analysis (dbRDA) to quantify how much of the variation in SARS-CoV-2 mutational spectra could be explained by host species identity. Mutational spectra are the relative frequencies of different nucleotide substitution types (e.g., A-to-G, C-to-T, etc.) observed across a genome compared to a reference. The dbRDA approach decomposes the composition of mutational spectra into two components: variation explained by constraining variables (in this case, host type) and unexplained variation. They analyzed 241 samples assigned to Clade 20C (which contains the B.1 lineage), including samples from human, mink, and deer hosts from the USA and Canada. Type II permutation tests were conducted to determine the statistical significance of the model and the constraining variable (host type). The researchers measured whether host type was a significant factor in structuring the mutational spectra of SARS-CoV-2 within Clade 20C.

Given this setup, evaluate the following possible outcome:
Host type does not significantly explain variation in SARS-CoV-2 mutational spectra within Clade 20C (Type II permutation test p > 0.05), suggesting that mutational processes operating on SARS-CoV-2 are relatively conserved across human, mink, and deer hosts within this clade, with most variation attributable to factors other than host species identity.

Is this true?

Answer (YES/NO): NO